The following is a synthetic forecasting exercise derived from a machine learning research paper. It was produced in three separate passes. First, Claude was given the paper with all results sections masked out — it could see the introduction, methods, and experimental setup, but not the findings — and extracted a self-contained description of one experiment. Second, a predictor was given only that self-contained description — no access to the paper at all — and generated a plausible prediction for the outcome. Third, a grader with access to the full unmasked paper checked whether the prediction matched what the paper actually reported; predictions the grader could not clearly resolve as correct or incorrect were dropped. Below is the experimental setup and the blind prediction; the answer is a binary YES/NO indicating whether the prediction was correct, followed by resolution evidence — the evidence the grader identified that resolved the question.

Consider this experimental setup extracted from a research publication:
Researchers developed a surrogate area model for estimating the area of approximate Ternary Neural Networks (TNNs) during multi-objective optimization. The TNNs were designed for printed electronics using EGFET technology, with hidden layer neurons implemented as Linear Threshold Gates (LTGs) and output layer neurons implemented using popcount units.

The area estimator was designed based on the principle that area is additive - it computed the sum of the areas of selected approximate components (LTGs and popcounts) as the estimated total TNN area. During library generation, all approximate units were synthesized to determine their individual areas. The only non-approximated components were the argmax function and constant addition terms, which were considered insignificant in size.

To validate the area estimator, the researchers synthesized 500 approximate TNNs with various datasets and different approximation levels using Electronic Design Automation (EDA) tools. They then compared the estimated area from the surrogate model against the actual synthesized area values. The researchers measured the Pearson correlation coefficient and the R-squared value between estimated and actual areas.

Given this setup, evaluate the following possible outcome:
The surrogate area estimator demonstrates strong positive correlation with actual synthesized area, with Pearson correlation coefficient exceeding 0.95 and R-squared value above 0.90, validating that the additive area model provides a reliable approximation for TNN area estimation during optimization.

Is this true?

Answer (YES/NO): YES